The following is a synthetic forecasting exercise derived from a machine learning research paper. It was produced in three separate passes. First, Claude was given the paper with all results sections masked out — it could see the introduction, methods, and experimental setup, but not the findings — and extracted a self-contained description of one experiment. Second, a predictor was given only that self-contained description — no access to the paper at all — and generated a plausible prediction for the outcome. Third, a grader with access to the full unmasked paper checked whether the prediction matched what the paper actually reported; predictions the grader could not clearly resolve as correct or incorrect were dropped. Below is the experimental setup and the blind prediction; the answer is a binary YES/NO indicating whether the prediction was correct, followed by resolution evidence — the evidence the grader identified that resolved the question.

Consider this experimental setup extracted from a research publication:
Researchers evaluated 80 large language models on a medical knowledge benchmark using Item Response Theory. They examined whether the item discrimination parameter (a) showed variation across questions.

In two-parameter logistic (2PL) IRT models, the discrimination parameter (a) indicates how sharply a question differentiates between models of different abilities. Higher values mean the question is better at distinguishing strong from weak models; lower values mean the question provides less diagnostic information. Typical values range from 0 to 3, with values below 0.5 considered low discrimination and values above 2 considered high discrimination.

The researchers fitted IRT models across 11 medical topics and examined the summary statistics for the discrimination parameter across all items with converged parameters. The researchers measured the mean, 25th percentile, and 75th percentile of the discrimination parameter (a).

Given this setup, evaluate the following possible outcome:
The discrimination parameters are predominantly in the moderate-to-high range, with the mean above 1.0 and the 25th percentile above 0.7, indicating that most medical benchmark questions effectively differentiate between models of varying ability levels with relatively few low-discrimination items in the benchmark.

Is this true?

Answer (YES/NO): NO